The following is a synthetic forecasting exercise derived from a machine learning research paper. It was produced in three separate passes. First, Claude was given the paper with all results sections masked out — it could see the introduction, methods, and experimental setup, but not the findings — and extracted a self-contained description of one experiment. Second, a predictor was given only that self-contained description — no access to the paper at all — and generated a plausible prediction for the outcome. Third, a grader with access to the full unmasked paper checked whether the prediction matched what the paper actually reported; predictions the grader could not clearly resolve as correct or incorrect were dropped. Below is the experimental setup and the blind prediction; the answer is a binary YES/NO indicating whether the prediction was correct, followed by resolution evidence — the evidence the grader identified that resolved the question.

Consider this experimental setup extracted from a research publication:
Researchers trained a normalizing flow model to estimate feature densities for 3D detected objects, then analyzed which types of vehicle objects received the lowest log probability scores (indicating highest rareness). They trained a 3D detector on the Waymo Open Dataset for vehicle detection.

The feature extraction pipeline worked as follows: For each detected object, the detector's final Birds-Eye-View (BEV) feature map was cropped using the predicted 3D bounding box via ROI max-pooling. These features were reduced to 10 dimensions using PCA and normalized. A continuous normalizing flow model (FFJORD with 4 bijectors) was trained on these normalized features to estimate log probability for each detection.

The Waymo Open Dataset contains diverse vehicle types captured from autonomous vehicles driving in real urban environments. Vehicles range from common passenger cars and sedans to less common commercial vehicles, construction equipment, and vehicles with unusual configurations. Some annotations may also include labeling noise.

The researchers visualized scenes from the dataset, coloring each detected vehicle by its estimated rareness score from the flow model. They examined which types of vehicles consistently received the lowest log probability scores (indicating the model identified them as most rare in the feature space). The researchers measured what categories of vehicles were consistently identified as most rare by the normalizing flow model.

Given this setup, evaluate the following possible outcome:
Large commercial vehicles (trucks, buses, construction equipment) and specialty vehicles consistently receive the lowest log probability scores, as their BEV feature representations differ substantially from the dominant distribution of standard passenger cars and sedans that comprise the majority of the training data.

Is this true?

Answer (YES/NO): YES